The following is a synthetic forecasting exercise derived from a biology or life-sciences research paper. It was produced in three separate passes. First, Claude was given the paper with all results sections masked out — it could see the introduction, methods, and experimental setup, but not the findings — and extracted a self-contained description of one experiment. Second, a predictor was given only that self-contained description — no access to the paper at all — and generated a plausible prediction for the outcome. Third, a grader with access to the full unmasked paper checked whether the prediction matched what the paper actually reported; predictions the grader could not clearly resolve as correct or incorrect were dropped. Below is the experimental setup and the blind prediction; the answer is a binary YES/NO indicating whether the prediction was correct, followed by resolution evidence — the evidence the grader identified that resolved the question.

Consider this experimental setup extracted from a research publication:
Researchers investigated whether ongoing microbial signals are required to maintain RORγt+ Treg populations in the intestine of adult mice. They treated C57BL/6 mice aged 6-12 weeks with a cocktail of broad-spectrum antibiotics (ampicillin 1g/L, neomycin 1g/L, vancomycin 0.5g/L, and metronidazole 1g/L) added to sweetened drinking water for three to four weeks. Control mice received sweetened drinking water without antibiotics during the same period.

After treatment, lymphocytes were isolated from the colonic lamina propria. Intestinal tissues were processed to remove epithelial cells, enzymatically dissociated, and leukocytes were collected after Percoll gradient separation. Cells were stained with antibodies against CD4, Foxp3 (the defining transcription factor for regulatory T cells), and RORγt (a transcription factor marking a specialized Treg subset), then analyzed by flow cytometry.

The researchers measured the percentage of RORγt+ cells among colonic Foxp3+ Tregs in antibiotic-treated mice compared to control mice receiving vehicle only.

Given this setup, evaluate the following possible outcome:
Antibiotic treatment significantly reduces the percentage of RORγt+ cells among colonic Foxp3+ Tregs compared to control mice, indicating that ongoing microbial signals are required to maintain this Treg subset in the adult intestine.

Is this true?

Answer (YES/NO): YES